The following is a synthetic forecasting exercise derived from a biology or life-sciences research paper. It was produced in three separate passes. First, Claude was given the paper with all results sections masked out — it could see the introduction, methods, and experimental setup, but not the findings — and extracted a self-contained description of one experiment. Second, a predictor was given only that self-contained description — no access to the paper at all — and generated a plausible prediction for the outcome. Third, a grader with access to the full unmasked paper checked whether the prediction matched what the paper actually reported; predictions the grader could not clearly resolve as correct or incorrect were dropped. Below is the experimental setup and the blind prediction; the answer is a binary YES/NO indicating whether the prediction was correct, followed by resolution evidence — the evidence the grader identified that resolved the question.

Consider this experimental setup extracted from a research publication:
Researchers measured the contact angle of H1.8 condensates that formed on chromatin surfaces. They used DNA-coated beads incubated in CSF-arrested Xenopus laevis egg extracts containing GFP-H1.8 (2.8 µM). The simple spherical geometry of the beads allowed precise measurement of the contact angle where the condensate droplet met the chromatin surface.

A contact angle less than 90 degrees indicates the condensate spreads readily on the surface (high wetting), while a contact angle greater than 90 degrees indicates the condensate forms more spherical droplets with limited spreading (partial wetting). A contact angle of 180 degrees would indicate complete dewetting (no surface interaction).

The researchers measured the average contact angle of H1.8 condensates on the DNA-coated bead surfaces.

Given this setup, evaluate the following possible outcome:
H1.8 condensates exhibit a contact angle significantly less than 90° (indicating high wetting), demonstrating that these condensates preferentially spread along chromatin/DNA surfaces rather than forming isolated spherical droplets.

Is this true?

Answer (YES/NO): NO